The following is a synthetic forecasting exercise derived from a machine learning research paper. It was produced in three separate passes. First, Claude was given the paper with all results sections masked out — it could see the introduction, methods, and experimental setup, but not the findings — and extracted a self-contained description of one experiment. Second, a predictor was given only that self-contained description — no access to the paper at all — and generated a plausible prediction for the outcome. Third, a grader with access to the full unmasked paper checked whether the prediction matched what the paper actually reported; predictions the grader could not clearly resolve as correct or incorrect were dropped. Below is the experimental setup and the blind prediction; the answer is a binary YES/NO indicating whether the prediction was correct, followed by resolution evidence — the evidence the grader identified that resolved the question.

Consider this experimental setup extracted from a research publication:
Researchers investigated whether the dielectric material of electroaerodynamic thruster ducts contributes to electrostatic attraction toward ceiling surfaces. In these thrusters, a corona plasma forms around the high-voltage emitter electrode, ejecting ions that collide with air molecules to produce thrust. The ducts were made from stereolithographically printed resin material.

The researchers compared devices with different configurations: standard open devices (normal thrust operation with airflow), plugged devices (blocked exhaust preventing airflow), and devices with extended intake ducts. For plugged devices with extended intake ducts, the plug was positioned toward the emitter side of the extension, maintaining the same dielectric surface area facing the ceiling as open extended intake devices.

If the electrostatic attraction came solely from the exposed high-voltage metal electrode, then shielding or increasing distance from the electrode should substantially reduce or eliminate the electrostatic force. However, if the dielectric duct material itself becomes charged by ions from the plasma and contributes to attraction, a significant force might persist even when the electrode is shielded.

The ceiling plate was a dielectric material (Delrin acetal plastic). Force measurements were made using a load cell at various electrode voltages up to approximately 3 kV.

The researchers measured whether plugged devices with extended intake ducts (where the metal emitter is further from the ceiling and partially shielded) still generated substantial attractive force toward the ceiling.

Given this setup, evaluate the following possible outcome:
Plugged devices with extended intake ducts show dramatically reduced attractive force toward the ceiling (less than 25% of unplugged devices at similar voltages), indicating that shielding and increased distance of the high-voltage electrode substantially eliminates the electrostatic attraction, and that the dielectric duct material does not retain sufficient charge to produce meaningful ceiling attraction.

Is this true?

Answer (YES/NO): NO